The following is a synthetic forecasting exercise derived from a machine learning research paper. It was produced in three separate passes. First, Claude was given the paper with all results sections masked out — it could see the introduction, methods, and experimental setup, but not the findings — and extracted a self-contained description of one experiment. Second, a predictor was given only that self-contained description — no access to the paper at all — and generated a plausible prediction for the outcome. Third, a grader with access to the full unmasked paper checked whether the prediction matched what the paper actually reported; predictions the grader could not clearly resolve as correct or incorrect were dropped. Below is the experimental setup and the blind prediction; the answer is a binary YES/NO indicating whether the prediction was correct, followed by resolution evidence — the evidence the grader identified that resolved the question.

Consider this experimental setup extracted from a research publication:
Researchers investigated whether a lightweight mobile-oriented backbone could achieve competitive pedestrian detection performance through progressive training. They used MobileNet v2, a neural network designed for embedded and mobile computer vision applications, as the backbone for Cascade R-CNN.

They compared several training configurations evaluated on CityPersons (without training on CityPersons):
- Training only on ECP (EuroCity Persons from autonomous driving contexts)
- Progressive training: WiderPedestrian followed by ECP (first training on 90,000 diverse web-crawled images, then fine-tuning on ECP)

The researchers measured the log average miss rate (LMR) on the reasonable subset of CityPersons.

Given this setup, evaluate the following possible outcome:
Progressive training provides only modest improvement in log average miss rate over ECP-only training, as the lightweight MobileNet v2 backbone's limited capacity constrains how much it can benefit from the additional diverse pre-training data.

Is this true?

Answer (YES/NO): NO